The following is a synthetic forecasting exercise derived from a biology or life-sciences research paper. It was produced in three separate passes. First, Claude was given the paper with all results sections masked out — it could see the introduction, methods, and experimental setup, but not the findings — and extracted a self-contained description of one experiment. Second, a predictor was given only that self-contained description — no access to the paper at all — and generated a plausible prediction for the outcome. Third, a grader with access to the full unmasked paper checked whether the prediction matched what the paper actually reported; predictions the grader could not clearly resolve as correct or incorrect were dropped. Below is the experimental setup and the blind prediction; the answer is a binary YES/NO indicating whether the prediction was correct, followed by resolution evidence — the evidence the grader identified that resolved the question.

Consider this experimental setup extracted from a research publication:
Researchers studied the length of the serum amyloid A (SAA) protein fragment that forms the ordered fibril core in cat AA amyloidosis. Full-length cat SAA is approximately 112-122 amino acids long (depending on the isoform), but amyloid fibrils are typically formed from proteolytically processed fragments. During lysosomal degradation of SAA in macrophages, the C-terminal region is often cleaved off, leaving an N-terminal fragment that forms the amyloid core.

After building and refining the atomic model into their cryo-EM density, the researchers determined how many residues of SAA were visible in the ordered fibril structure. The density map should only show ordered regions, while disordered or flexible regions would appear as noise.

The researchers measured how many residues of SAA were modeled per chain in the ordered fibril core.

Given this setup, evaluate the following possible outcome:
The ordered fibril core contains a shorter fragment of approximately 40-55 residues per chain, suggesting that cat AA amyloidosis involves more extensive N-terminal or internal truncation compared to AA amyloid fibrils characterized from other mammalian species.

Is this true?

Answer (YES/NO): NO